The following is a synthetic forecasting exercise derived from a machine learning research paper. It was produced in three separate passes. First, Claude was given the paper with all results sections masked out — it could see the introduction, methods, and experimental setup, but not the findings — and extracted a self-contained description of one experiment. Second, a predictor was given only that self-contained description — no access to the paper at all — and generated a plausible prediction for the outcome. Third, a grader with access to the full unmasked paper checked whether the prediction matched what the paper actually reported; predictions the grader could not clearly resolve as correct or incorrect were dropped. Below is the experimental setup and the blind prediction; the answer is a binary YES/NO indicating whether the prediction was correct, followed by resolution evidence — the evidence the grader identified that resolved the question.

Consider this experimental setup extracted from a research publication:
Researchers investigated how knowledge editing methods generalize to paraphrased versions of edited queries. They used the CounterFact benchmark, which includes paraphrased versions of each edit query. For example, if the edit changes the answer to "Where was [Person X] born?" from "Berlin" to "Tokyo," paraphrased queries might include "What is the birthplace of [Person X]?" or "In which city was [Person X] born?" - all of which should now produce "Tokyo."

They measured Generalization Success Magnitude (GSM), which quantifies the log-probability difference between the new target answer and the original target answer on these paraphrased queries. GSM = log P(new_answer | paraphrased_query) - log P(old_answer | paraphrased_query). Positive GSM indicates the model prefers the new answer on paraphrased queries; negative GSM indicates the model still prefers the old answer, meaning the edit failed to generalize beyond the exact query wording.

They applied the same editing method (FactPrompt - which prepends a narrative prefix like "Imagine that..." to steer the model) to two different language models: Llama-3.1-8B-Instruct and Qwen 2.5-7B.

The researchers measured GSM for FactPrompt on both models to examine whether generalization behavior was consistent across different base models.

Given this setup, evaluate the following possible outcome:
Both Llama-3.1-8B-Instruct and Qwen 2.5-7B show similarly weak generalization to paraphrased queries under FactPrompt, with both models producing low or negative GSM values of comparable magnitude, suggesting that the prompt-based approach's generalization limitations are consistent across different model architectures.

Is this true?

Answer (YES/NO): NO